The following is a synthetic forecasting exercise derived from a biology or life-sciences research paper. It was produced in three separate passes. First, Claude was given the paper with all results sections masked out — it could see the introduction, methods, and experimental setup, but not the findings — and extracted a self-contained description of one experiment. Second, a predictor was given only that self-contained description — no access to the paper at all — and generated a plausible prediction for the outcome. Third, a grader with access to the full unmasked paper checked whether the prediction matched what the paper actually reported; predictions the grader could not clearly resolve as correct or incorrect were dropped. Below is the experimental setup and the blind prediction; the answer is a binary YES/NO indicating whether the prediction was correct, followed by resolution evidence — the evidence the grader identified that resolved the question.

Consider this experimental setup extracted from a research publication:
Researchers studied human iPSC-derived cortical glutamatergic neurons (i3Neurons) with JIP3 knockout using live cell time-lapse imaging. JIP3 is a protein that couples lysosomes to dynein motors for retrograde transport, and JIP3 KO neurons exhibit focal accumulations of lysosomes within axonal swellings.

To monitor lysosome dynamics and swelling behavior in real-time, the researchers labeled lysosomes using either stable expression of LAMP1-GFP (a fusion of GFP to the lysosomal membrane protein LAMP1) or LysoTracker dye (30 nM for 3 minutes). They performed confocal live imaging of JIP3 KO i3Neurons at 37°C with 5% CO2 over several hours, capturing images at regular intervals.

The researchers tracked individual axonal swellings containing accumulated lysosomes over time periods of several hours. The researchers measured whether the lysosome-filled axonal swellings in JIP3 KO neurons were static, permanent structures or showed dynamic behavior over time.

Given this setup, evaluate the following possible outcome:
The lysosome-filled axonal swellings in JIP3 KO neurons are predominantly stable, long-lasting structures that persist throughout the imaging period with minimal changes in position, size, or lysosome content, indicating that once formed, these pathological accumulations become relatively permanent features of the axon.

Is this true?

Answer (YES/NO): NO